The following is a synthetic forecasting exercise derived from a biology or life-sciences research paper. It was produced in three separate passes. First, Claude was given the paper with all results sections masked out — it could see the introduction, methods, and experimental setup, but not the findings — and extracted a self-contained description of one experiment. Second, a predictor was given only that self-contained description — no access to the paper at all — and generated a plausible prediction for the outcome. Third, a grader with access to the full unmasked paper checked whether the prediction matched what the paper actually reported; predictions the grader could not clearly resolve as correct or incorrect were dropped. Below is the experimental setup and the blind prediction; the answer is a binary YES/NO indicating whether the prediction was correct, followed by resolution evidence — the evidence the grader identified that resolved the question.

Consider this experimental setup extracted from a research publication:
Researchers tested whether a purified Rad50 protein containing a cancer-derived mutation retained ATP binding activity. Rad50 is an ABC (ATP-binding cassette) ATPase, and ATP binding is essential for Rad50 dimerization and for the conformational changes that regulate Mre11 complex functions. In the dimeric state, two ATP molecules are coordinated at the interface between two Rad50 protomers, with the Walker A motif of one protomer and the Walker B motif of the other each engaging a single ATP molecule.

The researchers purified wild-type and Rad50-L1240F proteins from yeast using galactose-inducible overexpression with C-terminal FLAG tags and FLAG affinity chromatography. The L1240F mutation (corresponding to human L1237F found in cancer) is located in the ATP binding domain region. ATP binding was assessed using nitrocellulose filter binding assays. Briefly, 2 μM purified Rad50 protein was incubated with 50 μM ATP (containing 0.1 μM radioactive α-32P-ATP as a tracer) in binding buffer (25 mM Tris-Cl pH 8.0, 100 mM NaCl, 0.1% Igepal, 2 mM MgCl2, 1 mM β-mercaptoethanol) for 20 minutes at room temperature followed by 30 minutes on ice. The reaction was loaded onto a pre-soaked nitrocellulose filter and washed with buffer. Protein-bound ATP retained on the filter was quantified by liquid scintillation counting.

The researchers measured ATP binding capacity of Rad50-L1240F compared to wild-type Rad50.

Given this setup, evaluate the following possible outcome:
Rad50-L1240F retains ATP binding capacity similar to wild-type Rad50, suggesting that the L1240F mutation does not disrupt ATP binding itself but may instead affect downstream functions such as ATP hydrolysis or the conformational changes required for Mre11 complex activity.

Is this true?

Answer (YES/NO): NO